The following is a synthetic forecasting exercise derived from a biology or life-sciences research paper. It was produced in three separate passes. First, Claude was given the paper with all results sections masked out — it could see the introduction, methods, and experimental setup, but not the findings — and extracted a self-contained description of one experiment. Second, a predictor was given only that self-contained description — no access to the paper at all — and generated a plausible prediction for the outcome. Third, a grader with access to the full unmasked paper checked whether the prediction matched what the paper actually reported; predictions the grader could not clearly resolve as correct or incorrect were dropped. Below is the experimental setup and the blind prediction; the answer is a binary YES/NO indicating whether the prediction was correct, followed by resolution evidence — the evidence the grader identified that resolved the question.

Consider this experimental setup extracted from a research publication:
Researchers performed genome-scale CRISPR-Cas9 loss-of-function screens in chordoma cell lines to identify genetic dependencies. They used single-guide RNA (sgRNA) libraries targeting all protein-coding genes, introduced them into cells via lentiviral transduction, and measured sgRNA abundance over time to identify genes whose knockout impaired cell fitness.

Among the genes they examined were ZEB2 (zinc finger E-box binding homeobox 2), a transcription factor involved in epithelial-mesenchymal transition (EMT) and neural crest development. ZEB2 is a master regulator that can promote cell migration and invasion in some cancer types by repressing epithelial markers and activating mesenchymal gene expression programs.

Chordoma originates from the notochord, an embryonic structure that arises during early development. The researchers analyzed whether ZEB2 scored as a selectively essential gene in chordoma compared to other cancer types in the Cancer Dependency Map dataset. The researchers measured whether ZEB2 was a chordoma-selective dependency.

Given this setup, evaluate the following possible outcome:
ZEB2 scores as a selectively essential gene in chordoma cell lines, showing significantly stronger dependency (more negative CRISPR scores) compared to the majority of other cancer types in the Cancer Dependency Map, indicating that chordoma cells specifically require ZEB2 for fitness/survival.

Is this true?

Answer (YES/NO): YES